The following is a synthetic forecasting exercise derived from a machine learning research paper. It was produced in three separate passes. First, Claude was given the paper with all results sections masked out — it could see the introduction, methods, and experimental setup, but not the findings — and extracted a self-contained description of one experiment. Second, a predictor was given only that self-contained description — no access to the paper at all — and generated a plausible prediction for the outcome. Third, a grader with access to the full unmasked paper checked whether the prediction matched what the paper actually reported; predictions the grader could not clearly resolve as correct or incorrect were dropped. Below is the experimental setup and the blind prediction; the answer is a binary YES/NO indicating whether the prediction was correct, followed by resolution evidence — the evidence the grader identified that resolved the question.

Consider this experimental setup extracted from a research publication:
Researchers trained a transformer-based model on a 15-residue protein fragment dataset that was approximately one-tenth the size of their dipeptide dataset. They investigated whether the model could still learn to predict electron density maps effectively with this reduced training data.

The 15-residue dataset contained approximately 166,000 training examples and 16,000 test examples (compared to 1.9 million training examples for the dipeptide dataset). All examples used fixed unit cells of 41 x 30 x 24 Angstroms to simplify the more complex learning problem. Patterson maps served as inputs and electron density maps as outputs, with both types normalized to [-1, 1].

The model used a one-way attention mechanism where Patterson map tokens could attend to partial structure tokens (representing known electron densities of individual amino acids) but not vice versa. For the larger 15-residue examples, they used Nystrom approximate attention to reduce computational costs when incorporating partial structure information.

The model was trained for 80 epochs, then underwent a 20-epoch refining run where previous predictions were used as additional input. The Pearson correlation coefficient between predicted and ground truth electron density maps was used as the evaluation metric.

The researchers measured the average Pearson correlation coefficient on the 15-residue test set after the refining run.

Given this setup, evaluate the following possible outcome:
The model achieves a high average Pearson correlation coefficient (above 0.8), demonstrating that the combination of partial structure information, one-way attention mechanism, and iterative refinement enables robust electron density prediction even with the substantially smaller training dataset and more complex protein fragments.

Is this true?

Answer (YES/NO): NO